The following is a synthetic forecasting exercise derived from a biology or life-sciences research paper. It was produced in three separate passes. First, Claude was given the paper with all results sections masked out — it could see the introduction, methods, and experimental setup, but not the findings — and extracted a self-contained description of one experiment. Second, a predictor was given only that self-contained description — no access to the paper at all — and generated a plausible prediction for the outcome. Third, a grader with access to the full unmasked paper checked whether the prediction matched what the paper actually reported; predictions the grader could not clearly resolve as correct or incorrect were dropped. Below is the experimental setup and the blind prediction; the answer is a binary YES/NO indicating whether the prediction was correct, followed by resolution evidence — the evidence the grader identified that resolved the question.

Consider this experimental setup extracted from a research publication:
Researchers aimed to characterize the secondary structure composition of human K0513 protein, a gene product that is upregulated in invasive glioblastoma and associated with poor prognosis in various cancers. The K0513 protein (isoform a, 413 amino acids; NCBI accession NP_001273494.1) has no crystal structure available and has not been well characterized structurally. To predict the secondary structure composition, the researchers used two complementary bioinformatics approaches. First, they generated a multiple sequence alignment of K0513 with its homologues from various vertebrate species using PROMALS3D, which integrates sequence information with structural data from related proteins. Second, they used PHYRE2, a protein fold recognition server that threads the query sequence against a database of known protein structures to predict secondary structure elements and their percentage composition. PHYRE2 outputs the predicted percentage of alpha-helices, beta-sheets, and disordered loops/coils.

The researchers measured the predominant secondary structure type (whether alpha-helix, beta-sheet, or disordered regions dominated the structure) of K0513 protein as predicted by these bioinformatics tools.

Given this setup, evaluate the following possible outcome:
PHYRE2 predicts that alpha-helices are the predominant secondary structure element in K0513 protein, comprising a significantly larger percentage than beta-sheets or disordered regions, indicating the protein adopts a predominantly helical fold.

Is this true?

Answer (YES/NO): YES